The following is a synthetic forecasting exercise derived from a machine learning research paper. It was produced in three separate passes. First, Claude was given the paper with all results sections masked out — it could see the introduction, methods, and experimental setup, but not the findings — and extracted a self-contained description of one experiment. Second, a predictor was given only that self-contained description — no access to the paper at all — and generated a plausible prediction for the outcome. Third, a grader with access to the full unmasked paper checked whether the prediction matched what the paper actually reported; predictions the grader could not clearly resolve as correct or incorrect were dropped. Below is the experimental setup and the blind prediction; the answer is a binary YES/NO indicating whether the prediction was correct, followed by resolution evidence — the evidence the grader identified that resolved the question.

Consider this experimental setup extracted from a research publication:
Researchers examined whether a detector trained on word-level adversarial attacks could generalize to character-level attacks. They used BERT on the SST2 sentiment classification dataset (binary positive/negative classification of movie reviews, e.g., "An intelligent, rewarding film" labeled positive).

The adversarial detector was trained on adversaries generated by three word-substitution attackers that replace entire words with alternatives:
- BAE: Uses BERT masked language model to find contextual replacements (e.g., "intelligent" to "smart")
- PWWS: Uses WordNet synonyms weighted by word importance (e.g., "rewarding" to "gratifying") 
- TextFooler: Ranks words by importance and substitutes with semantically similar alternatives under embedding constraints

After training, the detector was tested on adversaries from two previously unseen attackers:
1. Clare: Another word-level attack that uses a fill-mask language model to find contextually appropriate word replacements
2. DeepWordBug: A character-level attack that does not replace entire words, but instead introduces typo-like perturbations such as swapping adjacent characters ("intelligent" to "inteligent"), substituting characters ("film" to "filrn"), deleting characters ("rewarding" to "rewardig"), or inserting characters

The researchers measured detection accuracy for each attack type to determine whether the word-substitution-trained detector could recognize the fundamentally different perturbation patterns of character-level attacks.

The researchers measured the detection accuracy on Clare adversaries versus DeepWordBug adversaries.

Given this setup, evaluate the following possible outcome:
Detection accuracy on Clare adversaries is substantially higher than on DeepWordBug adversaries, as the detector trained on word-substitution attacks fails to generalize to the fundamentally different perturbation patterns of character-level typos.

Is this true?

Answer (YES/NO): NO